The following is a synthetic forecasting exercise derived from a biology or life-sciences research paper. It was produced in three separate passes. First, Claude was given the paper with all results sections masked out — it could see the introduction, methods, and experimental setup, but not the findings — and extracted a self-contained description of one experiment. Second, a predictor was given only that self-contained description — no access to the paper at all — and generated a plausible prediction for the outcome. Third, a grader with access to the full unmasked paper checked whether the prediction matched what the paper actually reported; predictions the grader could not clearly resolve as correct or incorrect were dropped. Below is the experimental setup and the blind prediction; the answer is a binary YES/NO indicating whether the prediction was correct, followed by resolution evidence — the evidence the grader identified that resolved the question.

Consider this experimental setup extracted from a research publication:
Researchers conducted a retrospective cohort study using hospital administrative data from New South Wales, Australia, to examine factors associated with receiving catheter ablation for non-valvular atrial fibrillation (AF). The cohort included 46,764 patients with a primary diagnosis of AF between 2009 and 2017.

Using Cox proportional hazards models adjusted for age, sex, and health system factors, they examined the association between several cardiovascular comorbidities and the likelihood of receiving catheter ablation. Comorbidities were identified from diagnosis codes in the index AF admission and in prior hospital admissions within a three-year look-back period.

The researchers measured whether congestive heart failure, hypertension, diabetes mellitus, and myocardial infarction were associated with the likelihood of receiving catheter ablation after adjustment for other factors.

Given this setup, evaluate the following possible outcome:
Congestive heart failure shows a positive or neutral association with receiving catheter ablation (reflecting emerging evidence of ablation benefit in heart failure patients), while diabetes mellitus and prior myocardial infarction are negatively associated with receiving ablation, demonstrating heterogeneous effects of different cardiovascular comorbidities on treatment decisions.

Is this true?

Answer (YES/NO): NO